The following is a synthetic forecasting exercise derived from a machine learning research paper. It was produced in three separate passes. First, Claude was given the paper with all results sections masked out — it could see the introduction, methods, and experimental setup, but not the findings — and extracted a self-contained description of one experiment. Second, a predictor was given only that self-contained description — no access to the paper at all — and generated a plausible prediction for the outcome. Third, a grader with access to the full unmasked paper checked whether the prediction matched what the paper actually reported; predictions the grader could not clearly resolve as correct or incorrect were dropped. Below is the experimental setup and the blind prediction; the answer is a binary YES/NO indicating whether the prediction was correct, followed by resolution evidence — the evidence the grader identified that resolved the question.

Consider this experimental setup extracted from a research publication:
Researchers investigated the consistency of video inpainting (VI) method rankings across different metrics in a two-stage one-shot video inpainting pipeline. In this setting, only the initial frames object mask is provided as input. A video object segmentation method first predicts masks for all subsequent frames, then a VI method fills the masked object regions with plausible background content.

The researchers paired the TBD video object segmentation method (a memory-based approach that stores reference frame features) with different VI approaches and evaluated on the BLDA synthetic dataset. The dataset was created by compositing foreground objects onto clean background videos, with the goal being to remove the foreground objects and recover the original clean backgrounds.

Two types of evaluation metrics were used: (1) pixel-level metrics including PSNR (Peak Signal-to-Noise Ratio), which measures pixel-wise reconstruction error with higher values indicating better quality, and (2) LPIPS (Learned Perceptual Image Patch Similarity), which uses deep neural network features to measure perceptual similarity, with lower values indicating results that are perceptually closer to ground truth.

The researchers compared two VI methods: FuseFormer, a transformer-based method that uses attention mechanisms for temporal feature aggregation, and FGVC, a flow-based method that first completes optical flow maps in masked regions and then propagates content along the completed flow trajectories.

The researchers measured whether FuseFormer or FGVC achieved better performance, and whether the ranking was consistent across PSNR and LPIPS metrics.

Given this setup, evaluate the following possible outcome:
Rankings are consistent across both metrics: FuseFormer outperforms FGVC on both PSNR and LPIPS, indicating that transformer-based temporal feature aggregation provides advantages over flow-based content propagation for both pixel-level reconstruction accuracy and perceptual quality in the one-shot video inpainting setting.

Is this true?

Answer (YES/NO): NO